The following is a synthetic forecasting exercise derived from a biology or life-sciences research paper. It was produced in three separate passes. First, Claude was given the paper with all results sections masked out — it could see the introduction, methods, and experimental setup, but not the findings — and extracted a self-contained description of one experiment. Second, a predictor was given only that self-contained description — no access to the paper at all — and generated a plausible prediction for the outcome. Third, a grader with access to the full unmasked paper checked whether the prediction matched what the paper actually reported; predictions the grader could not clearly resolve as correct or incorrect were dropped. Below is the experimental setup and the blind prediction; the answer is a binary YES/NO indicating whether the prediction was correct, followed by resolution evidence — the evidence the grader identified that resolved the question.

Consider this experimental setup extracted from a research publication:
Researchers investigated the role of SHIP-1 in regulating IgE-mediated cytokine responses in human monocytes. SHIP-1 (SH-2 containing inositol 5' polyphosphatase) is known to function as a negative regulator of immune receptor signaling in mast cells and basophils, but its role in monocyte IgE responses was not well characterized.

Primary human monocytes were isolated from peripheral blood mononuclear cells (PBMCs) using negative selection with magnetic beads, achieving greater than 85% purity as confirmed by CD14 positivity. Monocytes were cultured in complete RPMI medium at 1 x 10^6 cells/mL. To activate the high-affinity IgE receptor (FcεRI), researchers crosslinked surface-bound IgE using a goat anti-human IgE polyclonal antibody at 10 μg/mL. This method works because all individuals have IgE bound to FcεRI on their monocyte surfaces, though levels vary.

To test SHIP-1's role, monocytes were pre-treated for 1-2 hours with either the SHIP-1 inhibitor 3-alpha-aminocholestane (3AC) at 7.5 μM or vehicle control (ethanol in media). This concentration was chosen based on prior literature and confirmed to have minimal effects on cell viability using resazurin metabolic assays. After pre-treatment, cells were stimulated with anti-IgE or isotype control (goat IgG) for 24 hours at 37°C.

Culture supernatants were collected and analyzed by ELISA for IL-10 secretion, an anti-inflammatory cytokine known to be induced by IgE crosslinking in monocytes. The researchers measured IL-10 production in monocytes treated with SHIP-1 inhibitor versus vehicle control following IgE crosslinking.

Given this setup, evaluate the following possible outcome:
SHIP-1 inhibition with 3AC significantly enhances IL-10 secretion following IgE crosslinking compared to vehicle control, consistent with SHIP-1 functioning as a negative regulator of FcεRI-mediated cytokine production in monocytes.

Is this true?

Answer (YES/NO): YES